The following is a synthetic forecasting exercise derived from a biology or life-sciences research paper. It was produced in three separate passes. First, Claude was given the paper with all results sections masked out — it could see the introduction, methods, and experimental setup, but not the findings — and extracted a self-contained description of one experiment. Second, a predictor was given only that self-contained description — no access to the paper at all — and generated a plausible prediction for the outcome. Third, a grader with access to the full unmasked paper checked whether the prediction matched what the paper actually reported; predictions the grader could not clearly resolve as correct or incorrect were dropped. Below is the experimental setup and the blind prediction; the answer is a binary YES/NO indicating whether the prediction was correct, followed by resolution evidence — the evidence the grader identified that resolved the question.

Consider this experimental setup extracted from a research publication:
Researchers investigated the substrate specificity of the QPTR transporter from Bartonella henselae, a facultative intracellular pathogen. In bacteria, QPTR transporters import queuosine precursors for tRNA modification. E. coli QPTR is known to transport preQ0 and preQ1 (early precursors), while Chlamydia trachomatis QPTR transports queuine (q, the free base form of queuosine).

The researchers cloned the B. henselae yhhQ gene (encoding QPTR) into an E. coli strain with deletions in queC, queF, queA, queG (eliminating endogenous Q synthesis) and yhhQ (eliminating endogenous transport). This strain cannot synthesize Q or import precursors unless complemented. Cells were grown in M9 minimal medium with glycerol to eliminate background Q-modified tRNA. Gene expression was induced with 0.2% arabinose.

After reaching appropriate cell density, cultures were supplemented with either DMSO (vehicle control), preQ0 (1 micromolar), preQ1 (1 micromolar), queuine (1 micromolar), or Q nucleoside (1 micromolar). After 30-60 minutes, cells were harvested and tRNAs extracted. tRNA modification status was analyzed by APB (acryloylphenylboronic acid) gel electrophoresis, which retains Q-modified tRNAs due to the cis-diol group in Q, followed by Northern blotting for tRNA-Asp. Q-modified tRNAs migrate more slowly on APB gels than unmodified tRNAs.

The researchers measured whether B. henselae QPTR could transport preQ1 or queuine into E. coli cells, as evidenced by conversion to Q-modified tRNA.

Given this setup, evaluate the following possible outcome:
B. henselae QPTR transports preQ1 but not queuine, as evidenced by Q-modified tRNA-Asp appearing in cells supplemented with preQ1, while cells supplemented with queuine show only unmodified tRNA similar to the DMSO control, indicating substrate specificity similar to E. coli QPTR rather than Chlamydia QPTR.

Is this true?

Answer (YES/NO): NO